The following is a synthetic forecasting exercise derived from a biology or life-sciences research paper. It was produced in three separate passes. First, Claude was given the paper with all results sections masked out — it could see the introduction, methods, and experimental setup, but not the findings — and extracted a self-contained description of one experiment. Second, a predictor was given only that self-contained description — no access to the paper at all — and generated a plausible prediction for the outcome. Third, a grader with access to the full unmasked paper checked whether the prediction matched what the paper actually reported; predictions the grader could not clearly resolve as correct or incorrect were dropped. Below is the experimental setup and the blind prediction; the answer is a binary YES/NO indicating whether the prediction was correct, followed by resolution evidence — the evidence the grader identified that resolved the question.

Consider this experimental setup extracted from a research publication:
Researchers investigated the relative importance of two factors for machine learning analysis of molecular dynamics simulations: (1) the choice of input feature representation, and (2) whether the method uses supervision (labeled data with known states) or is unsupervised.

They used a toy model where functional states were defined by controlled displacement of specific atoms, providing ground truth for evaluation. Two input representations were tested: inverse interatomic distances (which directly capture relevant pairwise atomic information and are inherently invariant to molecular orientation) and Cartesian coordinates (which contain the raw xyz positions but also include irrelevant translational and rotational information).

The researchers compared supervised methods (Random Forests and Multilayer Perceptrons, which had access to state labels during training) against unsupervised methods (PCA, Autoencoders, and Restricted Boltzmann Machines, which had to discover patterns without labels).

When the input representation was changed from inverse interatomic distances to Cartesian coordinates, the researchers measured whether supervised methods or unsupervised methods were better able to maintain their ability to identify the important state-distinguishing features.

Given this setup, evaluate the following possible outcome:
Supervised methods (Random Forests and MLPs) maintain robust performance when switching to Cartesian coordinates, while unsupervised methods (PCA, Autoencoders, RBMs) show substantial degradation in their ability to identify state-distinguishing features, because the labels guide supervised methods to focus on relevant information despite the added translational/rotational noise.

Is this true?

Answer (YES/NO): NO